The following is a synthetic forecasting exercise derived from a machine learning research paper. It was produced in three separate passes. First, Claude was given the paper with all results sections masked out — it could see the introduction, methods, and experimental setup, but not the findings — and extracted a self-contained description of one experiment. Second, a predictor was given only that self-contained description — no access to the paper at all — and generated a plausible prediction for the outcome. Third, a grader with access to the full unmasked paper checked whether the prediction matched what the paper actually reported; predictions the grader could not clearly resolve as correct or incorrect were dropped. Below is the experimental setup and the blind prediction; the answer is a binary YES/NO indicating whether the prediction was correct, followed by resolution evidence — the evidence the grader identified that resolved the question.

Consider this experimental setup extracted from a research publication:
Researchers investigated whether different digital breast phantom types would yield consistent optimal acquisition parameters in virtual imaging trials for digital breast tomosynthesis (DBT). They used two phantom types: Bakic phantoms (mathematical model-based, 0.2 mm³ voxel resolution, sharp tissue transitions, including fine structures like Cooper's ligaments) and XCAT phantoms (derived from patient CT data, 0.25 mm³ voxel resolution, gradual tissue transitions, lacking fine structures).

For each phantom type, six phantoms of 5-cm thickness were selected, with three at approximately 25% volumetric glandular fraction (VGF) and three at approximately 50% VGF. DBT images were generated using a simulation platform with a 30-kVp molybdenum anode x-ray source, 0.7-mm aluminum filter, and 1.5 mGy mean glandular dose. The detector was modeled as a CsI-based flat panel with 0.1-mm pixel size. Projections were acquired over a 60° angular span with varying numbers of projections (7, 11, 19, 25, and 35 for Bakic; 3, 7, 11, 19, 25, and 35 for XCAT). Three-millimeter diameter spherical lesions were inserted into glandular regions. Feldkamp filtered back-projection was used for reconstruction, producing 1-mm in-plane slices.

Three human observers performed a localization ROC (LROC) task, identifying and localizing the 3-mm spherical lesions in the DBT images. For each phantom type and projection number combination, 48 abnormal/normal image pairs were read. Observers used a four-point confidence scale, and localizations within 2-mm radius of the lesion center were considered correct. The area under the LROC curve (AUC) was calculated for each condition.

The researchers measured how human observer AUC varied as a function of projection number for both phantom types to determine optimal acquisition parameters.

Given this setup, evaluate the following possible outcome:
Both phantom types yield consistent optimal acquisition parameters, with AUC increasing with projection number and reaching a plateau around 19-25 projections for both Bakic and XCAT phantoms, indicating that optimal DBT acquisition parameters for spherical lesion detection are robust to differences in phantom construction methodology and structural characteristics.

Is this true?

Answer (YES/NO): NO